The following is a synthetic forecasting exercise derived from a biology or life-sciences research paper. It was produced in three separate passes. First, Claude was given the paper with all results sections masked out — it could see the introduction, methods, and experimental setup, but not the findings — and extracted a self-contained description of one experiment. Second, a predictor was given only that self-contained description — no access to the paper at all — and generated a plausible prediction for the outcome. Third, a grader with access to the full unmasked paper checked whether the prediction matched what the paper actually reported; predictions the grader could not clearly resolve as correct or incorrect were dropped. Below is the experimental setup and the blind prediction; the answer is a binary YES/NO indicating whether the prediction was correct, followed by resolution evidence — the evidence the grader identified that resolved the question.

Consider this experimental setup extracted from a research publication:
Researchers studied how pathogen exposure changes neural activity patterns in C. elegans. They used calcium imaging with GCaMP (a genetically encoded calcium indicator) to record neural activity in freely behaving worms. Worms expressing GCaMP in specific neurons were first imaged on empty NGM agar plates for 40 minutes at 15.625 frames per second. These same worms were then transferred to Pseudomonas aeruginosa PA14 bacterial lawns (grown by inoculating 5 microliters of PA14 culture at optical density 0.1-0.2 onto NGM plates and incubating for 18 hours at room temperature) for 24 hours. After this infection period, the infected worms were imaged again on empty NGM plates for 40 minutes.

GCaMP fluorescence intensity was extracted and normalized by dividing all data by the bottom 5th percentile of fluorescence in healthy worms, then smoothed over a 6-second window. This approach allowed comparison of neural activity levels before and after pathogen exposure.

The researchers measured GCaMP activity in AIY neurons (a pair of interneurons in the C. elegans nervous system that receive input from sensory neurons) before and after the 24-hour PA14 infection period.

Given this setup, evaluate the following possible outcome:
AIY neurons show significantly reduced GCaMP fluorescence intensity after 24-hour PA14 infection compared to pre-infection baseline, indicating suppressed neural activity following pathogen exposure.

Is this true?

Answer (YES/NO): YES